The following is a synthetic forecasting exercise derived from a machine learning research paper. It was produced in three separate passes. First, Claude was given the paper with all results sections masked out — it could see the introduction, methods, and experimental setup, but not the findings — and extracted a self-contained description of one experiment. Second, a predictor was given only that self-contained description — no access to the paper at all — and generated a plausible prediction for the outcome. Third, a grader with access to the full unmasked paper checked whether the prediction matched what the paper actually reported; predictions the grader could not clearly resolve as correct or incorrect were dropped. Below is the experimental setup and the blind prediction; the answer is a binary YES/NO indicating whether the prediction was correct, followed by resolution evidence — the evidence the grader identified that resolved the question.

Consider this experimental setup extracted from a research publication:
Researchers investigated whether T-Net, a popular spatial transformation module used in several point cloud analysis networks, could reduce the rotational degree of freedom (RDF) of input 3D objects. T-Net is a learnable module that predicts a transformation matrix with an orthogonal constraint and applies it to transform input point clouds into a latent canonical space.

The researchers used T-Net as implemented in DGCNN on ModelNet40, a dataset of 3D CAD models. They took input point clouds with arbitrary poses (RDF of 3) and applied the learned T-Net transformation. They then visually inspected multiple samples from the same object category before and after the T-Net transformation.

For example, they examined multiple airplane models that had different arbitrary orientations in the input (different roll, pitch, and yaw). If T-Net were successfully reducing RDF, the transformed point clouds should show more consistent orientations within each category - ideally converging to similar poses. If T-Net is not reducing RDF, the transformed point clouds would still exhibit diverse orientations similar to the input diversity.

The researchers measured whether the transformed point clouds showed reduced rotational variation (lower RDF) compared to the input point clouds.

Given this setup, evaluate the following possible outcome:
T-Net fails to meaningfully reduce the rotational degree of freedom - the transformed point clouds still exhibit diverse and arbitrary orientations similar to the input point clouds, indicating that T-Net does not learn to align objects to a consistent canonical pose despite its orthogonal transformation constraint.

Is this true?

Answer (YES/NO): YES